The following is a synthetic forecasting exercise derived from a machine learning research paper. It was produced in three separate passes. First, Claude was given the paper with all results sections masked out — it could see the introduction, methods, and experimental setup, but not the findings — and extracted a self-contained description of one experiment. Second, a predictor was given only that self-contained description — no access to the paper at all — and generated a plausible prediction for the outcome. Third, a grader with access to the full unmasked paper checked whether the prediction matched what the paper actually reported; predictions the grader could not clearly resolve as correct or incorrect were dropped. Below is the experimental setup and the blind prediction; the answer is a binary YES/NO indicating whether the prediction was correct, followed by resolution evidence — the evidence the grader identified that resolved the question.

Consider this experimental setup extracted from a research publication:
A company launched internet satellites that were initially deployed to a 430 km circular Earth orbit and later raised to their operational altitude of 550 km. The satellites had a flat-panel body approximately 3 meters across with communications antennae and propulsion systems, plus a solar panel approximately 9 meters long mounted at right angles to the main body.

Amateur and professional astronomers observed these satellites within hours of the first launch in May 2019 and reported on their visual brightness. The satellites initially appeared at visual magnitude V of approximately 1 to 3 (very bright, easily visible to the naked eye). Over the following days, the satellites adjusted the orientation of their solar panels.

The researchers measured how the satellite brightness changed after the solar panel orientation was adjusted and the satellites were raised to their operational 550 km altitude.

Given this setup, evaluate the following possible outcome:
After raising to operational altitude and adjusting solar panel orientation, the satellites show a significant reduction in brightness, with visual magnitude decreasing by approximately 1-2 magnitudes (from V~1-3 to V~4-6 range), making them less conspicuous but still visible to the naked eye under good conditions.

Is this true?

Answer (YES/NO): NO